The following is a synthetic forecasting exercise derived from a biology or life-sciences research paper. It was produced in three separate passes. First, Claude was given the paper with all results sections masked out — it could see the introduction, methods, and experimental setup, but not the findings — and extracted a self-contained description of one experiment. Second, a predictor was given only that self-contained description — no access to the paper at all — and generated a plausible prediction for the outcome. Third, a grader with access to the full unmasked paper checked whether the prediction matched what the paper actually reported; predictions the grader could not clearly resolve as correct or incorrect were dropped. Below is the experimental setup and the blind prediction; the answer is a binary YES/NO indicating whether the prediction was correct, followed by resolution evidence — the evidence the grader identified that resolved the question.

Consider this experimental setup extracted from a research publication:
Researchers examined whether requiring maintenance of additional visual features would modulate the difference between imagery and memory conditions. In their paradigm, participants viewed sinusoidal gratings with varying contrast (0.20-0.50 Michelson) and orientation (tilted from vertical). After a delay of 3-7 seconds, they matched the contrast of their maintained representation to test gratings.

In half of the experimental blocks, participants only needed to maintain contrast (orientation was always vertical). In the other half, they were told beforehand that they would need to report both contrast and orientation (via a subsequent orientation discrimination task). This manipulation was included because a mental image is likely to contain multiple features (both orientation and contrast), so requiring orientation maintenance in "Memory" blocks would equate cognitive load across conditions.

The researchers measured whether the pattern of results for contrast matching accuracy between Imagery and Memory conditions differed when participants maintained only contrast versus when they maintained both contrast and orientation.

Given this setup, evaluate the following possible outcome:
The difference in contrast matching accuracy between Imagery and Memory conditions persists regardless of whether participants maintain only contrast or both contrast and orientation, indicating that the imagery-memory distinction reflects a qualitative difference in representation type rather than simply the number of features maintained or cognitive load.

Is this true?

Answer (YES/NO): YES